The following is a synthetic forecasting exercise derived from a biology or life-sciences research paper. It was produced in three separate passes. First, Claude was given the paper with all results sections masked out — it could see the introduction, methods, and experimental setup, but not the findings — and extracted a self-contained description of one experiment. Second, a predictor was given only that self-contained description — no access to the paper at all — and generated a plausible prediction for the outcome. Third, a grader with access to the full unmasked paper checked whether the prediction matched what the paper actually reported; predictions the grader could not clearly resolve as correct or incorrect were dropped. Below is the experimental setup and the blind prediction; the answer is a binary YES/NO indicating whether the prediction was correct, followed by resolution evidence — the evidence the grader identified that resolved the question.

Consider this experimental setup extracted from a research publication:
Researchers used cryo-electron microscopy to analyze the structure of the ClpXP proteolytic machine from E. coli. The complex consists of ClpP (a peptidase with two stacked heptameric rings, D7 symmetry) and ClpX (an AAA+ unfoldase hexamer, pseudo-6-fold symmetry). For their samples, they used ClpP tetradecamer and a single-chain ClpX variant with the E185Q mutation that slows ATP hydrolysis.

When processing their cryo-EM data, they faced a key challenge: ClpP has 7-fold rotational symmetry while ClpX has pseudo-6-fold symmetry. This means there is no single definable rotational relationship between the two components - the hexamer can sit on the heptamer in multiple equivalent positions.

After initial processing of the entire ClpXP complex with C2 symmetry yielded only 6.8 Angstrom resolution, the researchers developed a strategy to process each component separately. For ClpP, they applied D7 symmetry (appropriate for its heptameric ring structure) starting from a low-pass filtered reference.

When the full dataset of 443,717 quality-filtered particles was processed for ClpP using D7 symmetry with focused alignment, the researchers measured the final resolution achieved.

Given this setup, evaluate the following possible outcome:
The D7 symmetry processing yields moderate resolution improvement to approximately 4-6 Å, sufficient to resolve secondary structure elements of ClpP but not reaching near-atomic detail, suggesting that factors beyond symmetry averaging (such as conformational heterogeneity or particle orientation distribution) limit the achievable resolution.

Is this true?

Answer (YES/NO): NO